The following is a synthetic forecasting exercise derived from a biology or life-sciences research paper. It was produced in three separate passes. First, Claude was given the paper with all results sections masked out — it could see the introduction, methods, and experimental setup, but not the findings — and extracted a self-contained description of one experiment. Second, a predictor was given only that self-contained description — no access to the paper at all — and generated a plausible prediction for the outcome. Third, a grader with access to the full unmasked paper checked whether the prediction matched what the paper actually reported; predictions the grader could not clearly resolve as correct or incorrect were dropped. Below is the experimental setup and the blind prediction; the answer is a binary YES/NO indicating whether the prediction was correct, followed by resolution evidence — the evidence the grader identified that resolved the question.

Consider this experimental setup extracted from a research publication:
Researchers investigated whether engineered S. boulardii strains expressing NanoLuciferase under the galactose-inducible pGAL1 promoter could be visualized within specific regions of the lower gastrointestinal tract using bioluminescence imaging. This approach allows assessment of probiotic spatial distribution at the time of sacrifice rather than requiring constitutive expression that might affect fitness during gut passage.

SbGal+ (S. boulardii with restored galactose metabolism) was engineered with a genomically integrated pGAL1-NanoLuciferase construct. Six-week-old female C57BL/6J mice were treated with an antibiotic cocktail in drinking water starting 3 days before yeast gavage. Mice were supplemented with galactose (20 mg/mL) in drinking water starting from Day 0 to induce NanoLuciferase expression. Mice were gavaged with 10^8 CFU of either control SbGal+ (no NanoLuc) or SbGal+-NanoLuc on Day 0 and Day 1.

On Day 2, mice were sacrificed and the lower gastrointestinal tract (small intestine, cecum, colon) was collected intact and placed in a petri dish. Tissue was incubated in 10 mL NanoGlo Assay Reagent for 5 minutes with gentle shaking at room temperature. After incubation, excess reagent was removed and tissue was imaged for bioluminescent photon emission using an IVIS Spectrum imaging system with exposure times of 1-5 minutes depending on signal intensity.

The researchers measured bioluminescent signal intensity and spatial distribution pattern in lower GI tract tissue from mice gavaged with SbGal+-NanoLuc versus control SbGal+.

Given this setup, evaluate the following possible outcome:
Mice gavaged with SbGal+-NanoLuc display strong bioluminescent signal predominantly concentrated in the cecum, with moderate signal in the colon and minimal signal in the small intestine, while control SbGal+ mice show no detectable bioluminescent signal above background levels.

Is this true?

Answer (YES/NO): NO